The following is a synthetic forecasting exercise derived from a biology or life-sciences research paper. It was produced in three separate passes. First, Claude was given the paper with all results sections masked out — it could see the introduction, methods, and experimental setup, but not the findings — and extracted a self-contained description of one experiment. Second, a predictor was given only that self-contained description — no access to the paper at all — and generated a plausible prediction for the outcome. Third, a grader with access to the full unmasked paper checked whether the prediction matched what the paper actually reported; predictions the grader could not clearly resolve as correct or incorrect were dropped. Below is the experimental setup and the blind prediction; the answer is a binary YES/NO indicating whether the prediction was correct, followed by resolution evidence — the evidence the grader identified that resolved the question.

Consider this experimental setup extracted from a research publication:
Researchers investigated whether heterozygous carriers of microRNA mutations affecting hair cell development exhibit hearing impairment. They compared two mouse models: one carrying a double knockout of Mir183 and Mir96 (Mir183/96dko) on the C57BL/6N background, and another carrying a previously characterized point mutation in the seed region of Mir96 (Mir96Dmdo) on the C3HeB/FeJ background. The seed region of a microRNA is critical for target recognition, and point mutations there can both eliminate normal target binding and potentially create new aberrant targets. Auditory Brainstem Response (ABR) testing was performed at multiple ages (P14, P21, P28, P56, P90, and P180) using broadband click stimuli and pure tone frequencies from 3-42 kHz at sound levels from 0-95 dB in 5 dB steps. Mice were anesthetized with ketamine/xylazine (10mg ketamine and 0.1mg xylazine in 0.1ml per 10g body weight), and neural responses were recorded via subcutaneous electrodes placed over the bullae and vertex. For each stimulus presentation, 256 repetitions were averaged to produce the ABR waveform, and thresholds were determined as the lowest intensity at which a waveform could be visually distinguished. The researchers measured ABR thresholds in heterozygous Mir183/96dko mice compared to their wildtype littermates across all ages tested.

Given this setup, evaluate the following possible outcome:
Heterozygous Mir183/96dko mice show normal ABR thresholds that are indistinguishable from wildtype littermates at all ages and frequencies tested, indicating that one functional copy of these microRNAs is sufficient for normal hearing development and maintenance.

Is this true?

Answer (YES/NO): YES